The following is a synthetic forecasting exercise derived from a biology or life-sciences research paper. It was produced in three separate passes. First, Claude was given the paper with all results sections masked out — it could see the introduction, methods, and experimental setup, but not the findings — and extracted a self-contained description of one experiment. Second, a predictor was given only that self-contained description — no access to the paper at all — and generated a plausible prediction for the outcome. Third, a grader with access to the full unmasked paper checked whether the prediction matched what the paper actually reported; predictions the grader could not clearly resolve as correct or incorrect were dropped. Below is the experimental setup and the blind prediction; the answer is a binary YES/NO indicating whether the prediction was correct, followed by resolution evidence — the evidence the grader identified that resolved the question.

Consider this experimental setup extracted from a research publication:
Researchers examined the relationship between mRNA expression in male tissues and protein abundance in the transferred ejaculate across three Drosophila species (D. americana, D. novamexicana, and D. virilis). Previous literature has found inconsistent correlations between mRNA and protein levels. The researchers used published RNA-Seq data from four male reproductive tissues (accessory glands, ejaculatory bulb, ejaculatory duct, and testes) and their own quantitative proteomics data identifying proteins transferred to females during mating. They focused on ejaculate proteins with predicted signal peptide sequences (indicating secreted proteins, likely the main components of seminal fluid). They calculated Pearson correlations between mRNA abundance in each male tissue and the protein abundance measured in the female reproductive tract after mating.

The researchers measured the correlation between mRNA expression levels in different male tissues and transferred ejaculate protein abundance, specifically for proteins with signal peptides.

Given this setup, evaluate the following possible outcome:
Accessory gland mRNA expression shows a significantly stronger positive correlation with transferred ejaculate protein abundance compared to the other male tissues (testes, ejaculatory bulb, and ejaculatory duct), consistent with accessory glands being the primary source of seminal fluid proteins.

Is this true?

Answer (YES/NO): NO